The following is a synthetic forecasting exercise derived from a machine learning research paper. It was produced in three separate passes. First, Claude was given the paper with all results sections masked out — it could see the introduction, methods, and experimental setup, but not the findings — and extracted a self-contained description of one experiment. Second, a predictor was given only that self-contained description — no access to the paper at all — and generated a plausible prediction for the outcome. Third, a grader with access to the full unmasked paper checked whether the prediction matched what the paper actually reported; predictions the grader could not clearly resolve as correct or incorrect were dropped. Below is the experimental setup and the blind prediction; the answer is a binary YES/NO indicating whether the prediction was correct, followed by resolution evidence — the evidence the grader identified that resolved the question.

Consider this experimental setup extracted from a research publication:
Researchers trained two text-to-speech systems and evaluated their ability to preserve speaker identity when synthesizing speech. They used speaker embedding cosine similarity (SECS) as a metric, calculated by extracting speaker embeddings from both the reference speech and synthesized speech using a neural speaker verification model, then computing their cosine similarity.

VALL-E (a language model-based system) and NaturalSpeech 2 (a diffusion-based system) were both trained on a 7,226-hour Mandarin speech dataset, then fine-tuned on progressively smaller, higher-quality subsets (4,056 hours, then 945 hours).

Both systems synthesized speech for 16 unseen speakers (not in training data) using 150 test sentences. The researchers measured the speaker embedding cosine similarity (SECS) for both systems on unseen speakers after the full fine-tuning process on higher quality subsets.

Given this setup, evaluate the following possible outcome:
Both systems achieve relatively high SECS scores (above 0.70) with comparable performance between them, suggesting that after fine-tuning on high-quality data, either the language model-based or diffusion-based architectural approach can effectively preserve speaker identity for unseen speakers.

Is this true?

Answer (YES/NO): YES